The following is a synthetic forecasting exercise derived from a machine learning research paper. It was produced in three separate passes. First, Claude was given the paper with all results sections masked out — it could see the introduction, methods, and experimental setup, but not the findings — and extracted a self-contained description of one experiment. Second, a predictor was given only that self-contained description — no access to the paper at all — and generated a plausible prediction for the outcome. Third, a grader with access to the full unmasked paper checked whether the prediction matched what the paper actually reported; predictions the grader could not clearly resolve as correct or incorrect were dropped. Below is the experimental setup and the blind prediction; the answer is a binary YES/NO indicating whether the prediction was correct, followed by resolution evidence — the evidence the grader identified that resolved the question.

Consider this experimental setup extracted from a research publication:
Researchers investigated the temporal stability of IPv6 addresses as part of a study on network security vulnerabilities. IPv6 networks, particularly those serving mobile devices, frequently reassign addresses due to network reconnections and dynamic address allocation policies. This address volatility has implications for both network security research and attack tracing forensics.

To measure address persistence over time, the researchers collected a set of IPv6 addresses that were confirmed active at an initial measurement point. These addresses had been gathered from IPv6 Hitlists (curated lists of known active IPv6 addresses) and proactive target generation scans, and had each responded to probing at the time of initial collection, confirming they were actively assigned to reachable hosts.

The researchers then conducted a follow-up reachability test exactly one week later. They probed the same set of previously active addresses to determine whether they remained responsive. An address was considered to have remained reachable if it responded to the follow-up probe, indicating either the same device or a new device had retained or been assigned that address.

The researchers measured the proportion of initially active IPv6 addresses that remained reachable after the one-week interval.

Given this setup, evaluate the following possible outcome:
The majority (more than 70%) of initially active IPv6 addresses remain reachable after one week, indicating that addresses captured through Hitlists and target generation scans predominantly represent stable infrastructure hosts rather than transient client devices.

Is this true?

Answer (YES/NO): NO